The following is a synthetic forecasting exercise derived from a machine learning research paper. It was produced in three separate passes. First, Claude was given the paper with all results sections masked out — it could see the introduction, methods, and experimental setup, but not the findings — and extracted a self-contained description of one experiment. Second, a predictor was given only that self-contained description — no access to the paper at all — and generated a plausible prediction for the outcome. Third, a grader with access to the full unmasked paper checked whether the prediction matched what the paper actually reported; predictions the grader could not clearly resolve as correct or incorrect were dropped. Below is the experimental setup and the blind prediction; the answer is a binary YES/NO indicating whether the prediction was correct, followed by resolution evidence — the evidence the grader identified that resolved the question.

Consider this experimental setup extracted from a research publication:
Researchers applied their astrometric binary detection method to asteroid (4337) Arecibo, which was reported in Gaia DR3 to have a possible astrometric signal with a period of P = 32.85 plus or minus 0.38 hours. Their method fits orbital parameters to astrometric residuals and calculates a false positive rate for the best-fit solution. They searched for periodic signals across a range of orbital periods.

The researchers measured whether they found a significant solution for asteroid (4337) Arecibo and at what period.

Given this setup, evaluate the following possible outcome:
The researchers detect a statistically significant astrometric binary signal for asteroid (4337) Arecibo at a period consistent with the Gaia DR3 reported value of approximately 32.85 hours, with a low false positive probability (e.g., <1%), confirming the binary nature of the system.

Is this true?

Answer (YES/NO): NO